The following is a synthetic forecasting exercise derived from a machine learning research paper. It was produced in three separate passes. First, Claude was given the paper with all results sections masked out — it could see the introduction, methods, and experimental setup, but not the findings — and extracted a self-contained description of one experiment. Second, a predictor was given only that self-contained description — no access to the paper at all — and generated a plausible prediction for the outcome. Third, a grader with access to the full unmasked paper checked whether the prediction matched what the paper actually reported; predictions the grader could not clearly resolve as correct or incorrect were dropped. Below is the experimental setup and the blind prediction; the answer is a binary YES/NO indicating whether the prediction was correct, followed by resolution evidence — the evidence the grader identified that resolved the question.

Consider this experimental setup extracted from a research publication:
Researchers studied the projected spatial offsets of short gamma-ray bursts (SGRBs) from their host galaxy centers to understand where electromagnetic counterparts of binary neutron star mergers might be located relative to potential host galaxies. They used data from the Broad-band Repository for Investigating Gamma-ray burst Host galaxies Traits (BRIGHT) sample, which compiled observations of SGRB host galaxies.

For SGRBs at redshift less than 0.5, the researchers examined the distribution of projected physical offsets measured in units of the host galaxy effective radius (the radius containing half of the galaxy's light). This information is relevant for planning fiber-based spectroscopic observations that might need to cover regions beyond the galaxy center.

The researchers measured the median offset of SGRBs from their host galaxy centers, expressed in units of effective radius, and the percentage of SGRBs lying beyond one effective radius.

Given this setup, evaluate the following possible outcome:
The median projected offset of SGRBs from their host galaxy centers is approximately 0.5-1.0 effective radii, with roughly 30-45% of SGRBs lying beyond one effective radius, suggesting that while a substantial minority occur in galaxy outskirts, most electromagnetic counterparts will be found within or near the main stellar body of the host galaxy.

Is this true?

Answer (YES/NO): NO